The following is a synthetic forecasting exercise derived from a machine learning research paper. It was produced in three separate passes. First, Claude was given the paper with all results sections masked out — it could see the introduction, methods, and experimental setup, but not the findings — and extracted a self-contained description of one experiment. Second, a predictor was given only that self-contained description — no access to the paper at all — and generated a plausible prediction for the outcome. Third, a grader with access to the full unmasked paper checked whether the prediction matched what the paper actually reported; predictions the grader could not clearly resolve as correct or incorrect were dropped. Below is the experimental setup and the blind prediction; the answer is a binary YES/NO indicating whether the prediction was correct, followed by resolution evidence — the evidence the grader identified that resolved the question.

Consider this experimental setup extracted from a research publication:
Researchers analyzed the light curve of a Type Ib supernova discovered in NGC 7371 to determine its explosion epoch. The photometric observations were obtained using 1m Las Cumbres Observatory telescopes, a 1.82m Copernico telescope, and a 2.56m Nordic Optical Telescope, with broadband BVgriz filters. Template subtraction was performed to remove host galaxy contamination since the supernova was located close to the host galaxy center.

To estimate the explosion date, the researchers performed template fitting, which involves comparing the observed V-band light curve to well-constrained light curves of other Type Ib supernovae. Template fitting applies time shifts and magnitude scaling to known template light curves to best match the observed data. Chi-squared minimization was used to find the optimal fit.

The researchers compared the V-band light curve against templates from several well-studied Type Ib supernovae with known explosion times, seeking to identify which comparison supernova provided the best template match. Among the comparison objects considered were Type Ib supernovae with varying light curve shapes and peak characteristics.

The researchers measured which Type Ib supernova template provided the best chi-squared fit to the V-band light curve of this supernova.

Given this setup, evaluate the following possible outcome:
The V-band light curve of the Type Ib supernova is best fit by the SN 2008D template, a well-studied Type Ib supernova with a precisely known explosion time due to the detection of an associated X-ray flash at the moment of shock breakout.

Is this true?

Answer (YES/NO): NO